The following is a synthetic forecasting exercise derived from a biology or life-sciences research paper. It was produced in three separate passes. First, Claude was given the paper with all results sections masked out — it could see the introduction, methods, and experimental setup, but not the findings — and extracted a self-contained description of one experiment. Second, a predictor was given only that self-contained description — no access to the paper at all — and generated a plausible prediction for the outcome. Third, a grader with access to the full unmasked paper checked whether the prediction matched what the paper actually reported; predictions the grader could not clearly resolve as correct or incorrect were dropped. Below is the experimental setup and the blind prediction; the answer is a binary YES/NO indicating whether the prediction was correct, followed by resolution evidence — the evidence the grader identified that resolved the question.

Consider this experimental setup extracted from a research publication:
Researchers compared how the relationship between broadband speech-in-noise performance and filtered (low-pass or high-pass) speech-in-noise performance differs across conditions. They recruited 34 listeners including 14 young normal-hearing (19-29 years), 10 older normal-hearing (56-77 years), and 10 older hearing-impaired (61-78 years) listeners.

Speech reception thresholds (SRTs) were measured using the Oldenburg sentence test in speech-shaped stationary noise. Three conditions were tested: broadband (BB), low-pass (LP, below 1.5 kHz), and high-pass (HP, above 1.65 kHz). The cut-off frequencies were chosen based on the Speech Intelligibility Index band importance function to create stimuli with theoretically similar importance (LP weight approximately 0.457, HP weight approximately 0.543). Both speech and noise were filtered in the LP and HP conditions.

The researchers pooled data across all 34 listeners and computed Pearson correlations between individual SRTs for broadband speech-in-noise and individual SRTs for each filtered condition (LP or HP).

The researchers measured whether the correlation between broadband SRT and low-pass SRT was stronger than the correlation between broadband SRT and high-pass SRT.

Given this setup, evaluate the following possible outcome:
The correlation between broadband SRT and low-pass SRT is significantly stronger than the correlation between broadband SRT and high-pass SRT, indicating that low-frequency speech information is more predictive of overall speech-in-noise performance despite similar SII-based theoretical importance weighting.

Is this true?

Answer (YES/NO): YES